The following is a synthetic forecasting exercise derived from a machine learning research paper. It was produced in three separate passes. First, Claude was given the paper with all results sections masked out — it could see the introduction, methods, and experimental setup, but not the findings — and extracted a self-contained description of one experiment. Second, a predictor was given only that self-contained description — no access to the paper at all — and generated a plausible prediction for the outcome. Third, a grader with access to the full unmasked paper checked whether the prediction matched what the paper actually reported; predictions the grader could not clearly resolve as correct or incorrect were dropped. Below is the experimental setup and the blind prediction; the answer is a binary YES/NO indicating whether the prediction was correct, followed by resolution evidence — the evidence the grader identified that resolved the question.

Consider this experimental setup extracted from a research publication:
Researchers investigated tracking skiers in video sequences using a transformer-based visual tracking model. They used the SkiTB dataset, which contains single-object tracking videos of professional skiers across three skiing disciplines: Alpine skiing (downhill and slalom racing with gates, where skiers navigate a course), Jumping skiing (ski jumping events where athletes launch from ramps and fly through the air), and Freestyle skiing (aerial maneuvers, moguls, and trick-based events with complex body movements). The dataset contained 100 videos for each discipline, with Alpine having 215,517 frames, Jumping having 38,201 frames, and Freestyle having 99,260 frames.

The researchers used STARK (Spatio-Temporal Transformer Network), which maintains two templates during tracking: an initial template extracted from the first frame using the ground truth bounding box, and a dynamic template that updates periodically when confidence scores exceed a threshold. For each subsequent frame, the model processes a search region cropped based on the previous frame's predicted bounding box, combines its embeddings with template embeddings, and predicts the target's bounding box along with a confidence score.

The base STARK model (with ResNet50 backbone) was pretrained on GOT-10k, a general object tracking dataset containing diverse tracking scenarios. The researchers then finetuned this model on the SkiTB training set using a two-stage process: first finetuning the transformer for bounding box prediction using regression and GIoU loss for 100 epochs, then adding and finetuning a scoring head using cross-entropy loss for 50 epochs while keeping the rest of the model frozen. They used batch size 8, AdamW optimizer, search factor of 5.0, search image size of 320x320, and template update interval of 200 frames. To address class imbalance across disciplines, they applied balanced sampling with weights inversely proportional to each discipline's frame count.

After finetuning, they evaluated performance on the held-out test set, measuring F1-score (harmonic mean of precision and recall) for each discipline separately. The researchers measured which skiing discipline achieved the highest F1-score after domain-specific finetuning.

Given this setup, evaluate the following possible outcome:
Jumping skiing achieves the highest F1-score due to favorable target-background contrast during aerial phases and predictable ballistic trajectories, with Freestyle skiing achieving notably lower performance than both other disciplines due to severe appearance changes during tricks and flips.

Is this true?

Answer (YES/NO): YES